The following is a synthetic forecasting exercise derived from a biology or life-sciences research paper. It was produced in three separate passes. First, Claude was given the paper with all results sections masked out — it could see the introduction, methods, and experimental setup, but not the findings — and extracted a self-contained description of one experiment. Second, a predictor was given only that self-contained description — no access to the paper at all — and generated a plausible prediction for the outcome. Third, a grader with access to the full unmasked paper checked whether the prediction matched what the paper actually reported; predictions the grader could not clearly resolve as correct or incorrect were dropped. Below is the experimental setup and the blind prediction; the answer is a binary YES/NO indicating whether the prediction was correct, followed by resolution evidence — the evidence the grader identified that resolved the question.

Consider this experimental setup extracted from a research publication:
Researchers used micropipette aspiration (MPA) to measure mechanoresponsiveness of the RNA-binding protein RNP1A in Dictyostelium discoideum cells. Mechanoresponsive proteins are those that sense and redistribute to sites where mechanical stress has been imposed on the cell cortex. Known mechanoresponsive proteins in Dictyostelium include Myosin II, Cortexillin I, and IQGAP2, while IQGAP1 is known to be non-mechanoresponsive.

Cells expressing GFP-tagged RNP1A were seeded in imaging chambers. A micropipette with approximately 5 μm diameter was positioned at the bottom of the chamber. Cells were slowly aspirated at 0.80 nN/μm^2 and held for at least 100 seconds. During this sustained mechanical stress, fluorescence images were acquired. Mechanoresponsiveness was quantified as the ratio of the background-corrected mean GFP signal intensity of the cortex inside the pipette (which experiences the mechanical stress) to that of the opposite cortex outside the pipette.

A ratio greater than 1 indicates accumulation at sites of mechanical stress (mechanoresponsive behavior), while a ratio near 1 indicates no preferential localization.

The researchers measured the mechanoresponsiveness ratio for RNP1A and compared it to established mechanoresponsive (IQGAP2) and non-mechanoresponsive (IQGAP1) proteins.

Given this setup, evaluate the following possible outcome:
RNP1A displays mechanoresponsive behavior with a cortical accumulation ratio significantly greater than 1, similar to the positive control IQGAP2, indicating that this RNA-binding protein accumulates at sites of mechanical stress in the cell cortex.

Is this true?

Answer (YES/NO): NO